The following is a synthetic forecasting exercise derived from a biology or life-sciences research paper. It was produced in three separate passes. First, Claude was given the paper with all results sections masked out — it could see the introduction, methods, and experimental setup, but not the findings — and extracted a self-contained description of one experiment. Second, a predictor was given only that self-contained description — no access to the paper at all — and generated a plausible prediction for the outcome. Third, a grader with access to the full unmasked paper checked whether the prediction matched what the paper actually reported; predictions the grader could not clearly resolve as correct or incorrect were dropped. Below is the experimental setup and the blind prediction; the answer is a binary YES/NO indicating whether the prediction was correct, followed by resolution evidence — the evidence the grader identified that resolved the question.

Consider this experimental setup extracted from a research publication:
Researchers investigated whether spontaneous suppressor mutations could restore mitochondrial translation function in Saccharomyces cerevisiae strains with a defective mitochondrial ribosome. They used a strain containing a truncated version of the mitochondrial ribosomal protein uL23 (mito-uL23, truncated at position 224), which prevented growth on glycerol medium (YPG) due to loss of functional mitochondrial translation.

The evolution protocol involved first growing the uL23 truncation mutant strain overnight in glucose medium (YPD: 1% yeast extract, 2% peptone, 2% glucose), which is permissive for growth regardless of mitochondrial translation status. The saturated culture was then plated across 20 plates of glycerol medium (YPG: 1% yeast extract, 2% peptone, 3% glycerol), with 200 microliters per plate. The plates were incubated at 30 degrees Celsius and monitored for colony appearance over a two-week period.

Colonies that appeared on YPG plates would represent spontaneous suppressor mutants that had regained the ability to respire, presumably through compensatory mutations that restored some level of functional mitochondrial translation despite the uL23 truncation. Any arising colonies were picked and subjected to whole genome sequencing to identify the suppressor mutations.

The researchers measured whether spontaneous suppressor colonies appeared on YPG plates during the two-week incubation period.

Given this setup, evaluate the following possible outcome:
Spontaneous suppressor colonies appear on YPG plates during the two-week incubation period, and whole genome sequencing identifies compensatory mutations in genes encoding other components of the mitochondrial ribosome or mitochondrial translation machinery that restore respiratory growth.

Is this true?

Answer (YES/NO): NO